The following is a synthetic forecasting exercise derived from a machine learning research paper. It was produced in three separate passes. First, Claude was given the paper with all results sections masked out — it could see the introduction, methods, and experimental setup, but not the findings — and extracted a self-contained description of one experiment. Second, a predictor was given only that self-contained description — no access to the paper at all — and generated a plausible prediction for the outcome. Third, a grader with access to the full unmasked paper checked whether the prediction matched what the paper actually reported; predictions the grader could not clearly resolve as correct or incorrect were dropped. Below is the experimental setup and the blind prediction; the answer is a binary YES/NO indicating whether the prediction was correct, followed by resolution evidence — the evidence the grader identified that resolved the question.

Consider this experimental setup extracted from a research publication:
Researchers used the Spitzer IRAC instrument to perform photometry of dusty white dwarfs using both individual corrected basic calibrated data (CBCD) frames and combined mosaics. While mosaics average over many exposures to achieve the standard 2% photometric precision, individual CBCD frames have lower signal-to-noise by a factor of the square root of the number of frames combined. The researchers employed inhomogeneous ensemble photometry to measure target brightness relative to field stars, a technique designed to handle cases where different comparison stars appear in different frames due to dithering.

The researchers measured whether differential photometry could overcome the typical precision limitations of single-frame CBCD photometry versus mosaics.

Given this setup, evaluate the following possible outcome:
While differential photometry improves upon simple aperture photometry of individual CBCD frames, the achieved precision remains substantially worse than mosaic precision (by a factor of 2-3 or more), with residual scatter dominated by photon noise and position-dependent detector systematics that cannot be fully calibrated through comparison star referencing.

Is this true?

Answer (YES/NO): NO